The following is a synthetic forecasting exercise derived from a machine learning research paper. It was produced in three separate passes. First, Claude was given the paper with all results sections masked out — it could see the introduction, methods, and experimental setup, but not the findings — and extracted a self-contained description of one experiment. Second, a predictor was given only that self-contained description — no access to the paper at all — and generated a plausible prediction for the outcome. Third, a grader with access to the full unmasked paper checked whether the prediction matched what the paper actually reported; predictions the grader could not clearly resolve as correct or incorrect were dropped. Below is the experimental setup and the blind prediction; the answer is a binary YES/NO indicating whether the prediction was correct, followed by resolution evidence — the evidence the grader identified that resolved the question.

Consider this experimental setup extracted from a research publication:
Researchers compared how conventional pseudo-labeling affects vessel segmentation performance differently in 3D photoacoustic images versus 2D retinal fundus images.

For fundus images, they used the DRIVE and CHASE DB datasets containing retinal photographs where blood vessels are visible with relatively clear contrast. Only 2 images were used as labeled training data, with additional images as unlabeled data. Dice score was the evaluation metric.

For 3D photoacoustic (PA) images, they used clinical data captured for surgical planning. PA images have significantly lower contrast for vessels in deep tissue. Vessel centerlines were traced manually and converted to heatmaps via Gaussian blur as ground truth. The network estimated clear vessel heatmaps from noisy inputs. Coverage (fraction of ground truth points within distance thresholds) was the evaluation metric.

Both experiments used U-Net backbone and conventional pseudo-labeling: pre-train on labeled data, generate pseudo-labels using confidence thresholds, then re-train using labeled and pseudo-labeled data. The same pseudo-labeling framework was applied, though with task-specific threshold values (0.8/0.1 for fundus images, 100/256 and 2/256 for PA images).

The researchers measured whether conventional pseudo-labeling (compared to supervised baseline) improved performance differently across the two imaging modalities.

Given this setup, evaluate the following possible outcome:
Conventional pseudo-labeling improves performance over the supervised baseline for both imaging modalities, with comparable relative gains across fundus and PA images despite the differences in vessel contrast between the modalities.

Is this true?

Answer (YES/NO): NO